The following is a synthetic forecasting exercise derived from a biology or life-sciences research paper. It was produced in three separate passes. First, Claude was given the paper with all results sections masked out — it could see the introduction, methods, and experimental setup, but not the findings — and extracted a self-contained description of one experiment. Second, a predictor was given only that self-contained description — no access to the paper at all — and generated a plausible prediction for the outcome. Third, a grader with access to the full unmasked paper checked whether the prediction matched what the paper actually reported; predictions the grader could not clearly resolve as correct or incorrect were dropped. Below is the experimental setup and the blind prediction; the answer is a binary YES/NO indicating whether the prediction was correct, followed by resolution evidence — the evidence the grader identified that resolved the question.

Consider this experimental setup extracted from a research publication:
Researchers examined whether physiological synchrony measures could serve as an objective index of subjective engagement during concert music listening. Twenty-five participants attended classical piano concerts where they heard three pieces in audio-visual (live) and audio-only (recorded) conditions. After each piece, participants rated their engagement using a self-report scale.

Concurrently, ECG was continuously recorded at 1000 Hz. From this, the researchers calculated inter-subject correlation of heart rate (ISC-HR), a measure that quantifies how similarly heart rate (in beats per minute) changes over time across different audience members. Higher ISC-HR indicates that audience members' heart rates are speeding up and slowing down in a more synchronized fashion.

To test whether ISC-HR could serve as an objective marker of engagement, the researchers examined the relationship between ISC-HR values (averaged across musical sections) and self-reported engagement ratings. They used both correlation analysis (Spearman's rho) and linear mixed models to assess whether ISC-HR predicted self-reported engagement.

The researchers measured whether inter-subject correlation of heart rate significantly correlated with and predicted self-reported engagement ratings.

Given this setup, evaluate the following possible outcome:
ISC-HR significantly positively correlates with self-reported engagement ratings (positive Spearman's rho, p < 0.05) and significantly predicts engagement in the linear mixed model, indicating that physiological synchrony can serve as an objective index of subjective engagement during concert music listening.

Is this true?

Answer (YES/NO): NO